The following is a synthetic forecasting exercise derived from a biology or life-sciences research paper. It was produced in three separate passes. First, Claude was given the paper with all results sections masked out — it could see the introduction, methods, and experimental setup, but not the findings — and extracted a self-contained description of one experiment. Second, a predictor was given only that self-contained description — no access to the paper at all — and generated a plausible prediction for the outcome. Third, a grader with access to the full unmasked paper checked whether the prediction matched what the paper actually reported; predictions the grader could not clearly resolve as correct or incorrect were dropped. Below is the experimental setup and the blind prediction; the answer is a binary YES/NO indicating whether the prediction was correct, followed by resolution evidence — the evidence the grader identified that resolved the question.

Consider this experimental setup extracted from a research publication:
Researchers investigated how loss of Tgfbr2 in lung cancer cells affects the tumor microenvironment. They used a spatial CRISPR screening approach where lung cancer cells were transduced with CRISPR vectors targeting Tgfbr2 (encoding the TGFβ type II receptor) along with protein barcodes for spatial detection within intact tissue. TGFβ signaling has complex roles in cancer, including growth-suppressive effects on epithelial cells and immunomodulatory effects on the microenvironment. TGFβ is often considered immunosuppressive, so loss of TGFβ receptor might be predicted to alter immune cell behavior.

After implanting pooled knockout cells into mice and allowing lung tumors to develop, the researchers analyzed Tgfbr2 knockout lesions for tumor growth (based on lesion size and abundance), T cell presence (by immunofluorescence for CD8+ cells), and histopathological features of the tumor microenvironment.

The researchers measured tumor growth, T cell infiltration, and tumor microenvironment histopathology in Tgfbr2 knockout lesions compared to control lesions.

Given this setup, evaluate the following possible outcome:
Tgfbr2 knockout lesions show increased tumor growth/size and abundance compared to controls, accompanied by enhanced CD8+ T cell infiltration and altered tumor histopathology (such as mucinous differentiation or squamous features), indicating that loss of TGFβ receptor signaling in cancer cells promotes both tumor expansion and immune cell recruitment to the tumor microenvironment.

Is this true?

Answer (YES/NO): NO